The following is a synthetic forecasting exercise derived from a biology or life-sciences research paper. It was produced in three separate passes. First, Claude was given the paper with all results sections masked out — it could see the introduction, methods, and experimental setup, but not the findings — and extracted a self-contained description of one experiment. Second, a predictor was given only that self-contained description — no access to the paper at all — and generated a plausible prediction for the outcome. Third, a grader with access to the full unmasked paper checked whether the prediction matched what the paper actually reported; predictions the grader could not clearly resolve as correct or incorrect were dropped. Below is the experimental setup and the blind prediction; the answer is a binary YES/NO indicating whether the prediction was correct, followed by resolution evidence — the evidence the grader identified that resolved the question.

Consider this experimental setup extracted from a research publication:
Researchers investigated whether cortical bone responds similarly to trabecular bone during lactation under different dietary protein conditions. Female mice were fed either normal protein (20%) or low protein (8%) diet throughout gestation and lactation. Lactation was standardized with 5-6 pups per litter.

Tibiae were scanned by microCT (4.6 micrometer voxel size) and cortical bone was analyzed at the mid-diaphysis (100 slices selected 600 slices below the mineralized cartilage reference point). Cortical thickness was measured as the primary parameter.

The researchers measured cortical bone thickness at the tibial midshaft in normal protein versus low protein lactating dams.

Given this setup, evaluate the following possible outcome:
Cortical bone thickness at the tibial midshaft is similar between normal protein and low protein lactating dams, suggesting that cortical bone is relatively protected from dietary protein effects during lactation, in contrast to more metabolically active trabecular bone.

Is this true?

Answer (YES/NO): NO